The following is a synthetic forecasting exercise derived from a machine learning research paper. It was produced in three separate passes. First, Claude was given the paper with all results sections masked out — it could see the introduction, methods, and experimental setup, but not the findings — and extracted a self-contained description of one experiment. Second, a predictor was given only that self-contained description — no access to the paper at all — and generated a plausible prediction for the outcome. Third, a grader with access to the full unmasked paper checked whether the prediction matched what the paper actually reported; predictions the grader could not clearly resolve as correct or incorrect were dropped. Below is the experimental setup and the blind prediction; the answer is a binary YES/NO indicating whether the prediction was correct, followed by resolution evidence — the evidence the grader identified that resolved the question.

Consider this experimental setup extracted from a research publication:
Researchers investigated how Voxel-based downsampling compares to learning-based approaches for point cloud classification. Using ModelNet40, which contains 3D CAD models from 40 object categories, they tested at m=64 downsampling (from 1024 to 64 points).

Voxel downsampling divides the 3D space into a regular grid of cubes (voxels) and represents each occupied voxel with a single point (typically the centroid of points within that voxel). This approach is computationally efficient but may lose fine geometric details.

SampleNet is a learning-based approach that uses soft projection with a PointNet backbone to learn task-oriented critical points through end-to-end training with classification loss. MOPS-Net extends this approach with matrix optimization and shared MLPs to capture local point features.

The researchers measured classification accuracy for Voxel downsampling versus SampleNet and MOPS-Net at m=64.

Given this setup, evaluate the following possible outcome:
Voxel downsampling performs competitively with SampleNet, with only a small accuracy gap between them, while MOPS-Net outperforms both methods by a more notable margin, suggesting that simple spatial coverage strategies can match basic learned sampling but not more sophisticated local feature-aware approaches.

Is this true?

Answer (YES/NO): NO